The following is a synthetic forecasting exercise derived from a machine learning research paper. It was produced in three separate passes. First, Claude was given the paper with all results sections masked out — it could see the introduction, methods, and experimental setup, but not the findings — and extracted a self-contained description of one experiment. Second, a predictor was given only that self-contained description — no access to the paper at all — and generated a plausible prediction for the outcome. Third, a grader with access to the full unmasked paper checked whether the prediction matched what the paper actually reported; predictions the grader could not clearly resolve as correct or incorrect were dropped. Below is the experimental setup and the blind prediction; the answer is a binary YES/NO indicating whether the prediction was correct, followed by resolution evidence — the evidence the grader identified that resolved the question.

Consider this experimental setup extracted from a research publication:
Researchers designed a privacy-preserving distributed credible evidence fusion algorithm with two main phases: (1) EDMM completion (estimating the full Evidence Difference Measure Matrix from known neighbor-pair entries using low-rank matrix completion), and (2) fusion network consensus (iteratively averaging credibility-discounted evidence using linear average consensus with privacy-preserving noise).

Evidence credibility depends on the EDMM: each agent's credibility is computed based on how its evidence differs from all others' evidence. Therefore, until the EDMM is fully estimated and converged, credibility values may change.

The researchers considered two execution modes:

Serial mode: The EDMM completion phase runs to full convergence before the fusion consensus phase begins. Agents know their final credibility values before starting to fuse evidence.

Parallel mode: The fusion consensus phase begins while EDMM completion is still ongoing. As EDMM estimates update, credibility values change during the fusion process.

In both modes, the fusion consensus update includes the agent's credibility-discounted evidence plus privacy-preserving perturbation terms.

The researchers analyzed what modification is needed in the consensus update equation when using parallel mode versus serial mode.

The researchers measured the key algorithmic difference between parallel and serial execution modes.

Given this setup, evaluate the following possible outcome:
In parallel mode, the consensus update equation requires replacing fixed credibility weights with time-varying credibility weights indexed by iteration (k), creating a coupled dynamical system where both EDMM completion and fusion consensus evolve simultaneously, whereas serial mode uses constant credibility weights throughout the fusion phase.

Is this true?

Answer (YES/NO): NO